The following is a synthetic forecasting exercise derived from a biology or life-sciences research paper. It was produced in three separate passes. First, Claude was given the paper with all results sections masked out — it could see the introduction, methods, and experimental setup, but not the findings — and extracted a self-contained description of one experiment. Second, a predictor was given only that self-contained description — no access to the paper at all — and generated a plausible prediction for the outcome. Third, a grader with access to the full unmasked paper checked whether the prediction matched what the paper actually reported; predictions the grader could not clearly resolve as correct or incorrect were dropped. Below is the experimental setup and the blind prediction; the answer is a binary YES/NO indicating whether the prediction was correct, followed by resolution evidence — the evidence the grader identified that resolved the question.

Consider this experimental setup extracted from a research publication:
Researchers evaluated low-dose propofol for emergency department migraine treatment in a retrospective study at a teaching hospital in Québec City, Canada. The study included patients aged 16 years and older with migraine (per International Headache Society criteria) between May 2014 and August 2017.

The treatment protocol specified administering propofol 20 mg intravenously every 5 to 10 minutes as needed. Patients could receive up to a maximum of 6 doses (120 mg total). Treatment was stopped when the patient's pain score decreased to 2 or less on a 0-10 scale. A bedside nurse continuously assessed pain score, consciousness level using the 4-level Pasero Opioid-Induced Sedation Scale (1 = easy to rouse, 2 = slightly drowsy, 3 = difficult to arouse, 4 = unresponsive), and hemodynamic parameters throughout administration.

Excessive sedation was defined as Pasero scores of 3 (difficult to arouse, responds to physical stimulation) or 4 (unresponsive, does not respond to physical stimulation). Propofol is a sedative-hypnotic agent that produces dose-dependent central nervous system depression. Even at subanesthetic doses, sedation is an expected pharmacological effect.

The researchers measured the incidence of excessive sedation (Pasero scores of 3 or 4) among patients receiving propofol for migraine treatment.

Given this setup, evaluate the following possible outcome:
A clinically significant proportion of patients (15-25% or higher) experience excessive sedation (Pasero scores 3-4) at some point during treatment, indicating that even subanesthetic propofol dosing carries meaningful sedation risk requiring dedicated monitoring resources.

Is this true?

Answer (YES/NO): NO